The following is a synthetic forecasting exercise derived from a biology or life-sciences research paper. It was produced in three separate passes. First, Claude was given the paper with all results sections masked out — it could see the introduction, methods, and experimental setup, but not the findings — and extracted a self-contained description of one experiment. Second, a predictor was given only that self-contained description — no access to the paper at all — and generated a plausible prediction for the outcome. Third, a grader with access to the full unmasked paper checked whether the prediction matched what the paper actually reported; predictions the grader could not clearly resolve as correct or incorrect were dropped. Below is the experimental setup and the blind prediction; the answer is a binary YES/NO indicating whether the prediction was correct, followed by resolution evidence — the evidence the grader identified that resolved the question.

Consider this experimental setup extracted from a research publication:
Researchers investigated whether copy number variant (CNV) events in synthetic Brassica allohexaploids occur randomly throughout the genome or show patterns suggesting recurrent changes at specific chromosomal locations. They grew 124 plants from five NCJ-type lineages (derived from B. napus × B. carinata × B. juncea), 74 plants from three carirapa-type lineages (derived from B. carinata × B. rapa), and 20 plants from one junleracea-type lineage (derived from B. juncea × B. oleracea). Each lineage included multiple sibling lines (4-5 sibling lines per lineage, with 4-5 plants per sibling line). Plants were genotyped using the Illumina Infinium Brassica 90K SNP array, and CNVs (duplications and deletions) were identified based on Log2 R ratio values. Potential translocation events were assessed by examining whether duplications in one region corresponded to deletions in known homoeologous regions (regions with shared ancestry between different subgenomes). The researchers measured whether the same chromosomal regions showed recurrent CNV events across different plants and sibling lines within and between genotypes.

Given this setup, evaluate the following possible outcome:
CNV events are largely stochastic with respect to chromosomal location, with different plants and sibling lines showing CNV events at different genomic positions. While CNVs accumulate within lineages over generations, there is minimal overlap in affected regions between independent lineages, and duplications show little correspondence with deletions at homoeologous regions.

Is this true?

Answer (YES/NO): NO